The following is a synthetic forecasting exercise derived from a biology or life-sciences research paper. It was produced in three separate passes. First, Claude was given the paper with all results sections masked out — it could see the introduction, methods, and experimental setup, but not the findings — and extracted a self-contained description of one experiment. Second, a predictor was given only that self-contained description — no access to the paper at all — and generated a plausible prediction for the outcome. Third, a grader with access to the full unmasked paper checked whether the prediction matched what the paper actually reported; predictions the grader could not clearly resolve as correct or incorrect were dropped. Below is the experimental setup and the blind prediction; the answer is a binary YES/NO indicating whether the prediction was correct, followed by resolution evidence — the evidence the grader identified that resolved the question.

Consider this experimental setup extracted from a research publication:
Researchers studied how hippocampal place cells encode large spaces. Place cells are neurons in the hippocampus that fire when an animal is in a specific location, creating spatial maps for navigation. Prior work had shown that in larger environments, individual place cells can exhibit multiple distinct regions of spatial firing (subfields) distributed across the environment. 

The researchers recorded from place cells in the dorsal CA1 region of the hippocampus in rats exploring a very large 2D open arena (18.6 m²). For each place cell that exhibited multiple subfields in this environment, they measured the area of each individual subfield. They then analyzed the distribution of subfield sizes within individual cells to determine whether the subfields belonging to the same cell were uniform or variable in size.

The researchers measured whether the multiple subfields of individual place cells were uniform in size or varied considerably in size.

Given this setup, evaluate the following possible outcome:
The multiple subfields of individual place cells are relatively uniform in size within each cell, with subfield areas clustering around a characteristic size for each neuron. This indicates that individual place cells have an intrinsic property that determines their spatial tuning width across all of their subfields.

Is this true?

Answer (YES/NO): NO